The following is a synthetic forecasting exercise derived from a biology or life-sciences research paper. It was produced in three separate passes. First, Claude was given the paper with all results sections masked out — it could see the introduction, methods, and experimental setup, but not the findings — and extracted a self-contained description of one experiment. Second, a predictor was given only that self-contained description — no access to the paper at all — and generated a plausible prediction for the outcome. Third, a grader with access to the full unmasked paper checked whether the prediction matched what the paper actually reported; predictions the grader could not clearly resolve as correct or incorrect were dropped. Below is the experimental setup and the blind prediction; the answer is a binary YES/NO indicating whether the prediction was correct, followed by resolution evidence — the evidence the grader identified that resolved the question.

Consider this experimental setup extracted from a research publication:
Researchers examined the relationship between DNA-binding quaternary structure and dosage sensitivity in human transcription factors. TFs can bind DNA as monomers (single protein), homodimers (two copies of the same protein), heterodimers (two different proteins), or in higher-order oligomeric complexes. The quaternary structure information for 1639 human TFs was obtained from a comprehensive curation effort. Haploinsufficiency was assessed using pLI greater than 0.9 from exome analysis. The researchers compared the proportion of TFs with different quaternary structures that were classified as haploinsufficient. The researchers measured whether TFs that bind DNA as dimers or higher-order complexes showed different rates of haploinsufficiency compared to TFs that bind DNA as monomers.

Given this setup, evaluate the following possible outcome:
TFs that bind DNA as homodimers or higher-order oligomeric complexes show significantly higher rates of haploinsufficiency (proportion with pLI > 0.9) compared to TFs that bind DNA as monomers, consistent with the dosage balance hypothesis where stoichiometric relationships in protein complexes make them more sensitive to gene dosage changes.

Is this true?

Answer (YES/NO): NO